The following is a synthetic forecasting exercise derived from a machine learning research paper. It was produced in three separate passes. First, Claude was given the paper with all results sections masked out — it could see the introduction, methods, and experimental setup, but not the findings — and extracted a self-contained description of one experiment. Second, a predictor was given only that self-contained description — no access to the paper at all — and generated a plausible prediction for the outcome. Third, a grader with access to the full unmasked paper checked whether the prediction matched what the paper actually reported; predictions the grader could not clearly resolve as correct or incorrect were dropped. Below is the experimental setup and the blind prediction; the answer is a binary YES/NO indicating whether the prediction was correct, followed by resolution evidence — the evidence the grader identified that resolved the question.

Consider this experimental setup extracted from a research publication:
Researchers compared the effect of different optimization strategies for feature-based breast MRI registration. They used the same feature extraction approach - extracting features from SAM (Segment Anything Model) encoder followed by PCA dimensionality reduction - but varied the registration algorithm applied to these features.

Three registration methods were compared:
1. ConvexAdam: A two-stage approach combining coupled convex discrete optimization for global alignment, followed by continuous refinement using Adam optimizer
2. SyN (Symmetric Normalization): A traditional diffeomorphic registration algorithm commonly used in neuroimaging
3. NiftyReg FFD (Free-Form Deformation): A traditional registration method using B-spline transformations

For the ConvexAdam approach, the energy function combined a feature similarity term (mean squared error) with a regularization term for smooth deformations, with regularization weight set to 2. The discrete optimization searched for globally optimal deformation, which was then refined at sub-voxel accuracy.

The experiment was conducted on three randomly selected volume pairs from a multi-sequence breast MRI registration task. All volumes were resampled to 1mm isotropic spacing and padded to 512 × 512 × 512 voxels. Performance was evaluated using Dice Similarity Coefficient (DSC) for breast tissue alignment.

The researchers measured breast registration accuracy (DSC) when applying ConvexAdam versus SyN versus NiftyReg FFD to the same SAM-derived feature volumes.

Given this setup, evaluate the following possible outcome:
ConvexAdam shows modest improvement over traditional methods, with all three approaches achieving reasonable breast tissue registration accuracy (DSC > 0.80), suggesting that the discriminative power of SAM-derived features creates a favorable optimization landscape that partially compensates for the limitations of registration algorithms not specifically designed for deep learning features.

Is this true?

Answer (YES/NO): NO